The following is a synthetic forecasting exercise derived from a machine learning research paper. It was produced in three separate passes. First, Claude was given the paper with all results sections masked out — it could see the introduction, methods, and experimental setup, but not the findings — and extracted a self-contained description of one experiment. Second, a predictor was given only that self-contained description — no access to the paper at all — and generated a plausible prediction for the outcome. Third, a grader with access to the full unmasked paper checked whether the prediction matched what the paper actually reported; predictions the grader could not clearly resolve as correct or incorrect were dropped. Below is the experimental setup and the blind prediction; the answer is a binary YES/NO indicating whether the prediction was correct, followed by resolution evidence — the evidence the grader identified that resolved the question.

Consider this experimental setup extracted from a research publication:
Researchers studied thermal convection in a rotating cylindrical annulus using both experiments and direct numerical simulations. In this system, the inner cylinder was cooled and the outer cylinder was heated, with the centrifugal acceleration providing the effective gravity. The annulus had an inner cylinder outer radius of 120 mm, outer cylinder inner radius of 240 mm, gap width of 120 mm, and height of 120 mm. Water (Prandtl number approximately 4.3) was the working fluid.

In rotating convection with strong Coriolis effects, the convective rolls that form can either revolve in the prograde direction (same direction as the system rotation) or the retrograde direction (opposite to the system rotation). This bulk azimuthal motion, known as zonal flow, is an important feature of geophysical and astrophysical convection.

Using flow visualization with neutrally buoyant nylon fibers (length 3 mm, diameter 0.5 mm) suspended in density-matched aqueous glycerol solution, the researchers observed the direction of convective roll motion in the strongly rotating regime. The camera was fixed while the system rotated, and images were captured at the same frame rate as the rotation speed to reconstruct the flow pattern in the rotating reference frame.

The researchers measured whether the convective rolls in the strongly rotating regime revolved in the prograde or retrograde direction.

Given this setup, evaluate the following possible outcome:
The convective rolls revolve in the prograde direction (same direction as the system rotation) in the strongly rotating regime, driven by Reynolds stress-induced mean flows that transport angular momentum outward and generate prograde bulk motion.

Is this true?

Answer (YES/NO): YES